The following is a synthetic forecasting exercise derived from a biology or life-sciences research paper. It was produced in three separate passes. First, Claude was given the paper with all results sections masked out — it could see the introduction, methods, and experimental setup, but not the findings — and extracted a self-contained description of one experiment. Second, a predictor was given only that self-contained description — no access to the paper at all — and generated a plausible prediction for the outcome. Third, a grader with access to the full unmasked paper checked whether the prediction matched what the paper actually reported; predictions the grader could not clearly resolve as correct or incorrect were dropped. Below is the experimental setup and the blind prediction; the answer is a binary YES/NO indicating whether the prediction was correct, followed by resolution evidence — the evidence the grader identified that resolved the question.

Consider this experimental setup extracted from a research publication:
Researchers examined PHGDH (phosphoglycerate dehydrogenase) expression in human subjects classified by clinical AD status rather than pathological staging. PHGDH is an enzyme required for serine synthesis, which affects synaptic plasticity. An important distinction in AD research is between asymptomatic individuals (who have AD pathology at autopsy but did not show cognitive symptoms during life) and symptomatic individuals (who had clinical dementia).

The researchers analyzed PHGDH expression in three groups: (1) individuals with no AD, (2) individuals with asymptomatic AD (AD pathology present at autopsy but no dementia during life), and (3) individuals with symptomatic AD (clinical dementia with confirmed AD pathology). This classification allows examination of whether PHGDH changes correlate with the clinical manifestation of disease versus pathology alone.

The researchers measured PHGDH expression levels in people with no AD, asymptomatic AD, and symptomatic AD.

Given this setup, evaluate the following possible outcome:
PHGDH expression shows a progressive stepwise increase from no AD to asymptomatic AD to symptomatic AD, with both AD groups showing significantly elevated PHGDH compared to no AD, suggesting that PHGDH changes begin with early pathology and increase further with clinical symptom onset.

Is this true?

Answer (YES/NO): YES